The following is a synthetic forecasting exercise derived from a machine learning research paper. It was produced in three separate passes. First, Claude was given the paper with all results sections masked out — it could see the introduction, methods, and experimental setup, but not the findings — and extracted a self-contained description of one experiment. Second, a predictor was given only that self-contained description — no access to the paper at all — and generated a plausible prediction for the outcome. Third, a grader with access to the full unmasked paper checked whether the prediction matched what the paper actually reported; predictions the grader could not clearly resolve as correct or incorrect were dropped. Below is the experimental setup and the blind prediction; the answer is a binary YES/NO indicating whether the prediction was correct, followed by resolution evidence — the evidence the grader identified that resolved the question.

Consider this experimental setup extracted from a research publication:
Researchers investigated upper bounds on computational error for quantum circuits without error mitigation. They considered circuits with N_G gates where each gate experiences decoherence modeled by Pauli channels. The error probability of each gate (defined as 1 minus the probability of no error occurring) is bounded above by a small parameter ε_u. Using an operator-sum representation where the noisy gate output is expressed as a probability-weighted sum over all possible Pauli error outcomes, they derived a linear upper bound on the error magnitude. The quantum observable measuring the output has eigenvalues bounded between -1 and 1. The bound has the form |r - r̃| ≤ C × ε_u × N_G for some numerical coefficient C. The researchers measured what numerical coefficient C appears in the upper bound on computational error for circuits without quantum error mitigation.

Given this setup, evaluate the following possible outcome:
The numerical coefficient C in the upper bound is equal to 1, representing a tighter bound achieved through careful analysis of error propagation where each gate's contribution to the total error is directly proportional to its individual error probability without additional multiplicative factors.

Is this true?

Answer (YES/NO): NO